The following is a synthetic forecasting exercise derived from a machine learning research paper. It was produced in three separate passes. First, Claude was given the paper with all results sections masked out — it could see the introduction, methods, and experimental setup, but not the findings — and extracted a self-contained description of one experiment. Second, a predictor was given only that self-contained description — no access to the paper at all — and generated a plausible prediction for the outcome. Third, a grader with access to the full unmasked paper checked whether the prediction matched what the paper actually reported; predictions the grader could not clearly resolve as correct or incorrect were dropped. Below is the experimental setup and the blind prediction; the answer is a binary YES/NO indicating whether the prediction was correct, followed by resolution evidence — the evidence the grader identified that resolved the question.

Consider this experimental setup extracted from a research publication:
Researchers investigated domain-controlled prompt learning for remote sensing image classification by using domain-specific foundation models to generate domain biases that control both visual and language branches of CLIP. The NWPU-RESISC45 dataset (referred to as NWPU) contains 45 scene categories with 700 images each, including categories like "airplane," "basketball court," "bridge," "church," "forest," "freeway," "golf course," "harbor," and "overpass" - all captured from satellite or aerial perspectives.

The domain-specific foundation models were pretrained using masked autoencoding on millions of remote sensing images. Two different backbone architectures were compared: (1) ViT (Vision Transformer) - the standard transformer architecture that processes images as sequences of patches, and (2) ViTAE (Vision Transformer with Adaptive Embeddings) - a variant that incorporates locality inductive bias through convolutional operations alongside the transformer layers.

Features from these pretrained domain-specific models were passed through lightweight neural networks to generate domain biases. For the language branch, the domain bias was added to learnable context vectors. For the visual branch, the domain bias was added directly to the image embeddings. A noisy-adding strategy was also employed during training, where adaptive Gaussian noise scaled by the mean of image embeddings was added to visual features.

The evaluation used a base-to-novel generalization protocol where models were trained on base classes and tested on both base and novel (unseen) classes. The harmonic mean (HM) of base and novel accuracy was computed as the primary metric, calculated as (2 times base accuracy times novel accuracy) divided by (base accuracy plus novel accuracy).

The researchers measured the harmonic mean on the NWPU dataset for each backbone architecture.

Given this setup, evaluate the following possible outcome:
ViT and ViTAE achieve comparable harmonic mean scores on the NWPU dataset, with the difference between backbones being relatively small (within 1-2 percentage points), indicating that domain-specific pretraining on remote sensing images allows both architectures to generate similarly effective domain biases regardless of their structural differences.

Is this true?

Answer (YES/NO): YES